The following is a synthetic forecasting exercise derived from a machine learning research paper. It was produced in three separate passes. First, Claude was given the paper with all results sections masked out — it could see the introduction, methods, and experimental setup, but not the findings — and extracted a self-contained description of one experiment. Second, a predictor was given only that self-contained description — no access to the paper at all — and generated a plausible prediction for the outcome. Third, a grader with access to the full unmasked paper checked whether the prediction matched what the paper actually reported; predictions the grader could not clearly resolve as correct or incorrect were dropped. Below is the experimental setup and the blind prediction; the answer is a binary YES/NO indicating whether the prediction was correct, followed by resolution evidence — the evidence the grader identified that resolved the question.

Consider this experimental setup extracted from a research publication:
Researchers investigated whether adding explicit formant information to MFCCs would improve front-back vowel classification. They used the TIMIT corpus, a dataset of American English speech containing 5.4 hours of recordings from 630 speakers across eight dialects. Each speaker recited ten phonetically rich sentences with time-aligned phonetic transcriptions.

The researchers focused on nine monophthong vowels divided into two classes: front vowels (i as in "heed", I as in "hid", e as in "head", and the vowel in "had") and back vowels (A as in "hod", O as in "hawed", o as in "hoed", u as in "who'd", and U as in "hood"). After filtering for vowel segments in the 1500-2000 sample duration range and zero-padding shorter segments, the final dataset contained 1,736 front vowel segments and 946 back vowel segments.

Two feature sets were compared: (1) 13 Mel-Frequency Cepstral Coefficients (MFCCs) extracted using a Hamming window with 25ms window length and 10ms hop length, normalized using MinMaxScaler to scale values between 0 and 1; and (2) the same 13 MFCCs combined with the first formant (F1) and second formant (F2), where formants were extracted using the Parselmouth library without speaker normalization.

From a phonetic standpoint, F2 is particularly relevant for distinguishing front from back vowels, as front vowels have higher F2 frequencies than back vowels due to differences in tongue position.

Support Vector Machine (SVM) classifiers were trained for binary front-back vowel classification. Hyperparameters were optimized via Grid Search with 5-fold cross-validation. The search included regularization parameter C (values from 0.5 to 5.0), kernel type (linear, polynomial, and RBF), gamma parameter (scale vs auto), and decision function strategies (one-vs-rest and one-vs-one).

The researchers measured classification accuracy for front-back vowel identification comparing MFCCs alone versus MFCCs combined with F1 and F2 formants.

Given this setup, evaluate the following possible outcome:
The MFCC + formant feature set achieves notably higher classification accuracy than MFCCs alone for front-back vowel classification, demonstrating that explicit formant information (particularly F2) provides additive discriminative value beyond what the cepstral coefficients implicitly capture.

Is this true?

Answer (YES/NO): NO